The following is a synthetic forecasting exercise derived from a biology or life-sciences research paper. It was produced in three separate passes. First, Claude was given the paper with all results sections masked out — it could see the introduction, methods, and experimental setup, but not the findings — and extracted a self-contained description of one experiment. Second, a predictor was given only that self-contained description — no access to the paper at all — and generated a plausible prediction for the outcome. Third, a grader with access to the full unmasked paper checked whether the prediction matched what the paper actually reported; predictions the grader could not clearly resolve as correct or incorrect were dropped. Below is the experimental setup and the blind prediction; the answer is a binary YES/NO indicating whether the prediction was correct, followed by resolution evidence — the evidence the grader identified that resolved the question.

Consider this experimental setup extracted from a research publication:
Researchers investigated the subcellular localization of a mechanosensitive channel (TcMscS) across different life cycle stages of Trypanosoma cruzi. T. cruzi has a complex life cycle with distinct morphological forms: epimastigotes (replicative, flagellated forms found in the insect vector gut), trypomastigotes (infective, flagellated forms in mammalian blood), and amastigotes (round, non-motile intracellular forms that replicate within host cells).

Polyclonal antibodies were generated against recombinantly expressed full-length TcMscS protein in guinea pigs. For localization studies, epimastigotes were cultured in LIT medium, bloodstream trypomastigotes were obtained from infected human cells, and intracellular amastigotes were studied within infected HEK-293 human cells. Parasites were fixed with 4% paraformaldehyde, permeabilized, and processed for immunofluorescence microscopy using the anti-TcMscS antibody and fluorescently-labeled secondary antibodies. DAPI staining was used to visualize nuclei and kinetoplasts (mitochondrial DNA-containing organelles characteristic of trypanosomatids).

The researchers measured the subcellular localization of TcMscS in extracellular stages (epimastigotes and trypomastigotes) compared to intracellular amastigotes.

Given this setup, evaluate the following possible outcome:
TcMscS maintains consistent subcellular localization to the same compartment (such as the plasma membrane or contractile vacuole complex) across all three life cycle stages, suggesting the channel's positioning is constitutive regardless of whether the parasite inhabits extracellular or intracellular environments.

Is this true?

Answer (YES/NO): NO